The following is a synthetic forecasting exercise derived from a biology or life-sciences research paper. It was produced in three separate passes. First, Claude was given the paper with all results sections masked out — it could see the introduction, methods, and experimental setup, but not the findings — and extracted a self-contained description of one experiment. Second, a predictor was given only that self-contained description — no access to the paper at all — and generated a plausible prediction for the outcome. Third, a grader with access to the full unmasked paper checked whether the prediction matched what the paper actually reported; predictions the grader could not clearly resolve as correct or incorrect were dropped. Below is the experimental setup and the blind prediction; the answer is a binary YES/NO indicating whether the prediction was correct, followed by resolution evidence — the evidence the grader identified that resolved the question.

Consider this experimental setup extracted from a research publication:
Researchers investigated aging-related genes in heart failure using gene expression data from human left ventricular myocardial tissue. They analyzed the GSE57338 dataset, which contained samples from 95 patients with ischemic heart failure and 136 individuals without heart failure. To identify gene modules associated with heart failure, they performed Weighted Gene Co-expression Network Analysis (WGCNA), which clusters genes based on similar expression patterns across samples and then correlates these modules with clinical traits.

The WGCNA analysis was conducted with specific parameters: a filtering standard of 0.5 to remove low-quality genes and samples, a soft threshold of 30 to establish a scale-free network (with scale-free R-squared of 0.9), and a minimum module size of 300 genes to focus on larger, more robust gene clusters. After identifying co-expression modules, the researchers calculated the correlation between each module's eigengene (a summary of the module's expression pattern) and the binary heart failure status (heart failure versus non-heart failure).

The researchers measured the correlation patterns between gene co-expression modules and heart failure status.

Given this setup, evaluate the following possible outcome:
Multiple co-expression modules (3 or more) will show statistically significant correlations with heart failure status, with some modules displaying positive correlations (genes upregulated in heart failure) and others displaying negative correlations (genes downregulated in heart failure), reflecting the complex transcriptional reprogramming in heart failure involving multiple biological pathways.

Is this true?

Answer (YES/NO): YES